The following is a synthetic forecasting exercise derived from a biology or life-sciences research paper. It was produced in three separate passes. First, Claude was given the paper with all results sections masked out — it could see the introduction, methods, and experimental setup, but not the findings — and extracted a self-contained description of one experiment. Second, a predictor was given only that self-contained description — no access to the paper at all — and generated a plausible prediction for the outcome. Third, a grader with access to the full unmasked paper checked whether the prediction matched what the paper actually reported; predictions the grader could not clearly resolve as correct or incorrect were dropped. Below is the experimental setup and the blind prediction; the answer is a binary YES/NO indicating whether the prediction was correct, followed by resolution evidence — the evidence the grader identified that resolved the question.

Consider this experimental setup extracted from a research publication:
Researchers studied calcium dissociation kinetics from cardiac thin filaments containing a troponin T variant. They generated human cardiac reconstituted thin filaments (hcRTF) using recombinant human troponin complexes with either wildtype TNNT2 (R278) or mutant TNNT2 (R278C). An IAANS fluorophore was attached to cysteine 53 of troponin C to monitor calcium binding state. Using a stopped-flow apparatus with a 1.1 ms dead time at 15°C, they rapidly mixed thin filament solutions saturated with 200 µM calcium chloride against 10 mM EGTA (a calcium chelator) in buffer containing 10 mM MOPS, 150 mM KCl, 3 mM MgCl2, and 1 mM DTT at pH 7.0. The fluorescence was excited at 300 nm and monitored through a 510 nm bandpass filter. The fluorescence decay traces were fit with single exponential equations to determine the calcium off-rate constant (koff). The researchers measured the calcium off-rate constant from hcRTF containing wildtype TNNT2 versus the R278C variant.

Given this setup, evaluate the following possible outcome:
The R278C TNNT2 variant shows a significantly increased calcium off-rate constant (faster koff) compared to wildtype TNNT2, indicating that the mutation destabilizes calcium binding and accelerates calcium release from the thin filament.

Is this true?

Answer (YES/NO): NO